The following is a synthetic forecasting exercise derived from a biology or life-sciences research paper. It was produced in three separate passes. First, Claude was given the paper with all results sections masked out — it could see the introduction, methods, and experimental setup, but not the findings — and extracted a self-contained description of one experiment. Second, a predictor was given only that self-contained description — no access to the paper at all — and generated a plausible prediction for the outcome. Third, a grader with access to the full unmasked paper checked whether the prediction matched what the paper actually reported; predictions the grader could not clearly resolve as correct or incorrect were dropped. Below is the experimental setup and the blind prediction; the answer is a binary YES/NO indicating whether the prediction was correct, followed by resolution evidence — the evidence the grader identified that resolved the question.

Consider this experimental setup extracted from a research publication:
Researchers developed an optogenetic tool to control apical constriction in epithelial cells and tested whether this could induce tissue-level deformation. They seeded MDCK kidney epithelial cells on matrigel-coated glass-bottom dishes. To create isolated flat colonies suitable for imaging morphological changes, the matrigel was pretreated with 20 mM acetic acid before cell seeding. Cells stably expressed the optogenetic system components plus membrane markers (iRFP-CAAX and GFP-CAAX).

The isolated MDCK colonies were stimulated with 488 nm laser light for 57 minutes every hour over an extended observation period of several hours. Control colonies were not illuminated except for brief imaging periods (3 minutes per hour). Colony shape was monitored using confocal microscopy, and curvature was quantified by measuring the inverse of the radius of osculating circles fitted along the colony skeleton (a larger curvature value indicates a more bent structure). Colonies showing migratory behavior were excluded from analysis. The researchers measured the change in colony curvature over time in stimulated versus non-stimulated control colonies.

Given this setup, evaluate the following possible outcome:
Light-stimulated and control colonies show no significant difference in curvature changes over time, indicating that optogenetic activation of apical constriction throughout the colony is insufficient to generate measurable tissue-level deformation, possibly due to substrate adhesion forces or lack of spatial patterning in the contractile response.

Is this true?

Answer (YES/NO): NO